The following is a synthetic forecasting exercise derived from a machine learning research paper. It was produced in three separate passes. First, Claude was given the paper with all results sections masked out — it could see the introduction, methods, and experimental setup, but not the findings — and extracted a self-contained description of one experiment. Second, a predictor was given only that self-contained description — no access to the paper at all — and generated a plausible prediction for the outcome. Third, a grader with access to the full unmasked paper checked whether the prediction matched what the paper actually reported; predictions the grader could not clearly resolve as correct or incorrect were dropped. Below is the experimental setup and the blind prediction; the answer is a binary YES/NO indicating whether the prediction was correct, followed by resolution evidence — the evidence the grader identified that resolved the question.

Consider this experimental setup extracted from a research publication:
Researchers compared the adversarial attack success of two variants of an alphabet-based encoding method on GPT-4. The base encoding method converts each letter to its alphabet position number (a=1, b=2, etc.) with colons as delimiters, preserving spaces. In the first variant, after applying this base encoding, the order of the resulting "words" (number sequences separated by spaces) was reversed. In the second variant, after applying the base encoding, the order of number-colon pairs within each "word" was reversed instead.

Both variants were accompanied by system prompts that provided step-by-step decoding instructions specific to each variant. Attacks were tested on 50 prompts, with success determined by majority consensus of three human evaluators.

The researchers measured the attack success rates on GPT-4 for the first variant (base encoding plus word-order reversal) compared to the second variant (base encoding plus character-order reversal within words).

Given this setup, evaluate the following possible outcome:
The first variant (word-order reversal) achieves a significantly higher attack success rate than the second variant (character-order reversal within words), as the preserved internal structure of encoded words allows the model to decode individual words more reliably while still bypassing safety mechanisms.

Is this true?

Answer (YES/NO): YES